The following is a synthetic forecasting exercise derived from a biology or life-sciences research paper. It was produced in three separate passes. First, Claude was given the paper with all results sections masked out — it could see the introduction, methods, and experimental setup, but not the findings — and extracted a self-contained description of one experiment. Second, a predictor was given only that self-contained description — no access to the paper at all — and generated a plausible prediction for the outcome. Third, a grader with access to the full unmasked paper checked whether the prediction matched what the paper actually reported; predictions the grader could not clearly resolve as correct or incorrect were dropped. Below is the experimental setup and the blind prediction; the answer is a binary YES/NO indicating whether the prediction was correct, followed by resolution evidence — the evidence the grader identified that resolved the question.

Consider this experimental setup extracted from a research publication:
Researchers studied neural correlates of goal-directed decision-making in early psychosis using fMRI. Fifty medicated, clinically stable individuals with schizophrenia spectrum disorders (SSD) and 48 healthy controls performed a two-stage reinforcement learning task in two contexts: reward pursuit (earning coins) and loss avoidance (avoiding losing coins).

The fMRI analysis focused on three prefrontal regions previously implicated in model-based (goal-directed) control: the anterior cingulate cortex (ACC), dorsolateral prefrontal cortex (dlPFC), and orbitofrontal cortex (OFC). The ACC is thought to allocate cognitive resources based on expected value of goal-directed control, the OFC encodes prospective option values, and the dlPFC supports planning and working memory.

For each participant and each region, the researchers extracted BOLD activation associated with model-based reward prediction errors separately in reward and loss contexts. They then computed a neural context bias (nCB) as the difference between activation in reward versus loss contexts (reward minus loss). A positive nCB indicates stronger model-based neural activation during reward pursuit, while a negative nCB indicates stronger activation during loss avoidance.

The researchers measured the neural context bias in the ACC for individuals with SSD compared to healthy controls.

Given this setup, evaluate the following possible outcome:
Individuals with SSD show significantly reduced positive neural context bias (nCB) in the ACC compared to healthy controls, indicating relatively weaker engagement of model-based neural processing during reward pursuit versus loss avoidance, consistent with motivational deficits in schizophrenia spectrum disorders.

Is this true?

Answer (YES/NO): YES